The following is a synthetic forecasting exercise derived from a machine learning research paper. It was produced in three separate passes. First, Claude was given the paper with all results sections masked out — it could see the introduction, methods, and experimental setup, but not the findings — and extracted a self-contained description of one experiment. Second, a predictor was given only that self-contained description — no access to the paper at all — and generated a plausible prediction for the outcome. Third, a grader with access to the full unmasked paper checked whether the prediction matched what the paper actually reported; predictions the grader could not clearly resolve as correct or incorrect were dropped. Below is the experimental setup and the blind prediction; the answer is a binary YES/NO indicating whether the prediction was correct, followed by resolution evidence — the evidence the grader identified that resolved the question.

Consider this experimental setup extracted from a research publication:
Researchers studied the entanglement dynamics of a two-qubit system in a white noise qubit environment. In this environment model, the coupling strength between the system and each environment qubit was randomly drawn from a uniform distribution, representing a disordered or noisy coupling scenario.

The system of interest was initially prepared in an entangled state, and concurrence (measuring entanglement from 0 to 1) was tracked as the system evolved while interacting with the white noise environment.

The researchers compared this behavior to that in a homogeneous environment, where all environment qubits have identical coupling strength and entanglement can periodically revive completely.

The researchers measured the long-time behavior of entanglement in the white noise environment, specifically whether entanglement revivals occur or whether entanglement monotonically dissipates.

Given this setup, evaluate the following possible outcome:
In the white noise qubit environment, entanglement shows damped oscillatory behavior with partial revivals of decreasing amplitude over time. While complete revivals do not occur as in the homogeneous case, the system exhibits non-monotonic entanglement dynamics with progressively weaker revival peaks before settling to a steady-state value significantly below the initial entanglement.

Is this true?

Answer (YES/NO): NO